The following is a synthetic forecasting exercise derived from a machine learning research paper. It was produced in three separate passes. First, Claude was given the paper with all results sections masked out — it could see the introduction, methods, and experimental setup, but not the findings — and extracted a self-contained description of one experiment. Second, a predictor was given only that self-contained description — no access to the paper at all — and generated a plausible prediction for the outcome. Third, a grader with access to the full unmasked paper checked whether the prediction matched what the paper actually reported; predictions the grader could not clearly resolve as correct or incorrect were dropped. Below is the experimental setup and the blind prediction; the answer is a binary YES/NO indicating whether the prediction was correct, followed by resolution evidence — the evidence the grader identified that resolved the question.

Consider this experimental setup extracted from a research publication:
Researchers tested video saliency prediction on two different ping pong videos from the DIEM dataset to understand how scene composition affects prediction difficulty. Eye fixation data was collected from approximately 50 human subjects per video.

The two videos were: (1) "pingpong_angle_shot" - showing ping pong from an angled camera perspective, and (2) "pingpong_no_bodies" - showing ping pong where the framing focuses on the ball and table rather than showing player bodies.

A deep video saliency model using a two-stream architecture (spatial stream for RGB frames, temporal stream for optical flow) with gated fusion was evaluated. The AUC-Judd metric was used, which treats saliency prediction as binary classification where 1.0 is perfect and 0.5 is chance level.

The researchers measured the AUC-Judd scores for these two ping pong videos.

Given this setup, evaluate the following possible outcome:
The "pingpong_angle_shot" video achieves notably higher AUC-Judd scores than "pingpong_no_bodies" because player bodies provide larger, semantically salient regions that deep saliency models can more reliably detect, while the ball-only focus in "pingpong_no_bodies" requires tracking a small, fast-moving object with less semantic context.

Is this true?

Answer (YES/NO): YES